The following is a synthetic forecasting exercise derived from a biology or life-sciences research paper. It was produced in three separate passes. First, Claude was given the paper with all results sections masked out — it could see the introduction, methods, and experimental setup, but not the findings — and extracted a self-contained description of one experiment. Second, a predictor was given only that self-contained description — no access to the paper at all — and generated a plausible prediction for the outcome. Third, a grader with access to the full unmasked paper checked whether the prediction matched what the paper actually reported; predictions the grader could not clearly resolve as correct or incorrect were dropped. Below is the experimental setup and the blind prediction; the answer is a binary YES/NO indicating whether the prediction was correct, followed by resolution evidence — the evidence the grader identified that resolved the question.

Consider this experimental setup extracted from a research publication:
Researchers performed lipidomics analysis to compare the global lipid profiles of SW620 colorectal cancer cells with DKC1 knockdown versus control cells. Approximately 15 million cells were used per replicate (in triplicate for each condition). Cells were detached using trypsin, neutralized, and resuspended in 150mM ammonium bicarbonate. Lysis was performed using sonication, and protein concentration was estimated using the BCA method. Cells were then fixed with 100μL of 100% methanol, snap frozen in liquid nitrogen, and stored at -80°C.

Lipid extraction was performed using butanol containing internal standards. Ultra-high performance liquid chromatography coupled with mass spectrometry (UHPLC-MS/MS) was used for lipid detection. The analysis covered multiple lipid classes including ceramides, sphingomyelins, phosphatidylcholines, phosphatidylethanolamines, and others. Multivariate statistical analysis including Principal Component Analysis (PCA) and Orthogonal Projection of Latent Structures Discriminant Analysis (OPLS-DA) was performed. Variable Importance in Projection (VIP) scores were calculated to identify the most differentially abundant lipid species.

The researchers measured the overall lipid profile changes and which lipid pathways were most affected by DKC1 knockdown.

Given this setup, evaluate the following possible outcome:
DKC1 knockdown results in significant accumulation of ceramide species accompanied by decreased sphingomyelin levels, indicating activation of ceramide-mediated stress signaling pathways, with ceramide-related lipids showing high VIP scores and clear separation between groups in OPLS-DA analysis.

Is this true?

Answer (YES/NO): NO